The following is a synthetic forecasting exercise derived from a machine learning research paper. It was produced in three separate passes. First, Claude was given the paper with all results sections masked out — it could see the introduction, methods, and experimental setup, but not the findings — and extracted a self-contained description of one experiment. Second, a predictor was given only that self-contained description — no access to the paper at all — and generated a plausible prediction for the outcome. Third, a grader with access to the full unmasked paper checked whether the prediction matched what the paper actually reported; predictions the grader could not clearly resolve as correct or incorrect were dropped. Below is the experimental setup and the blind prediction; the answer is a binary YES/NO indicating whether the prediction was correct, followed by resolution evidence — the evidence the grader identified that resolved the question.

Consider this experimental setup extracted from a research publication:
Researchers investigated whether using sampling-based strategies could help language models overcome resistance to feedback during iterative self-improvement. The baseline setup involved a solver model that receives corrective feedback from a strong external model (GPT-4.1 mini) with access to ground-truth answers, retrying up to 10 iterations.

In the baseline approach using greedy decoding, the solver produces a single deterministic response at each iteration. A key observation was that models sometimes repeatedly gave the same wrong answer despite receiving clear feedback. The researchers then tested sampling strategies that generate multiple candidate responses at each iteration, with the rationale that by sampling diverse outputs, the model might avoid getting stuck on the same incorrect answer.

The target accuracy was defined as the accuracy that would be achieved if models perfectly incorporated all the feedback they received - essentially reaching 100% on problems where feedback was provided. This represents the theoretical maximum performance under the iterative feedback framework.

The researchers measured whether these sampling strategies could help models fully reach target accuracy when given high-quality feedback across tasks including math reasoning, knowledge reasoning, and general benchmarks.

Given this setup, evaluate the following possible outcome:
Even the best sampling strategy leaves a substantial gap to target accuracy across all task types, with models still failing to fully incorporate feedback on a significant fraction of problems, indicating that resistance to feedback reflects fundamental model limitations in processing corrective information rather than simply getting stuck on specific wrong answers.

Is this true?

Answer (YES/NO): YES